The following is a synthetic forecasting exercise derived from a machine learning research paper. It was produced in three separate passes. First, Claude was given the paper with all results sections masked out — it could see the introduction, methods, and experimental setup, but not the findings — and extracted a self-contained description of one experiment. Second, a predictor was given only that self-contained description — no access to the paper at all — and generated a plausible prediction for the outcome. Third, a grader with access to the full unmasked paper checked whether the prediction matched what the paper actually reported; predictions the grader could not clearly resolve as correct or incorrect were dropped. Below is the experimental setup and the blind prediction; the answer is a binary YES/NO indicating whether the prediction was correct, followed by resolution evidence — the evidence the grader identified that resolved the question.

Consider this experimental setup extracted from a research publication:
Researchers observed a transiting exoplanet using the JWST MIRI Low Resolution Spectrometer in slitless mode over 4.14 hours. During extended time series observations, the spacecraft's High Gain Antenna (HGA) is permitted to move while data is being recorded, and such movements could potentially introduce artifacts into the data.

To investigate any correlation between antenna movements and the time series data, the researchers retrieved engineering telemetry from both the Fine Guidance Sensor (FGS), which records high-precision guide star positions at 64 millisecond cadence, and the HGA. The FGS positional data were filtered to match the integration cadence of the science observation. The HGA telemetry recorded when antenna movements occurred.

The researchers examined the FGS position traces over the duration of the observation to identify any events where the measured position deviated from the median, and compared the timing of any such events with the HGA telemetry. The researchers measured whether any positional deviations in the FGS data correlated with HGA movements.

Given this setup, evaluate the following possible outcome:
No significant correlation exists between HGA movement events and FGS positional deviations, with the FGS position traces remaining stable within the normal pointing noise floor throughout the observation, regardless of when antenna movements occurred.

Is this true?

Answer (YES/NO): NO